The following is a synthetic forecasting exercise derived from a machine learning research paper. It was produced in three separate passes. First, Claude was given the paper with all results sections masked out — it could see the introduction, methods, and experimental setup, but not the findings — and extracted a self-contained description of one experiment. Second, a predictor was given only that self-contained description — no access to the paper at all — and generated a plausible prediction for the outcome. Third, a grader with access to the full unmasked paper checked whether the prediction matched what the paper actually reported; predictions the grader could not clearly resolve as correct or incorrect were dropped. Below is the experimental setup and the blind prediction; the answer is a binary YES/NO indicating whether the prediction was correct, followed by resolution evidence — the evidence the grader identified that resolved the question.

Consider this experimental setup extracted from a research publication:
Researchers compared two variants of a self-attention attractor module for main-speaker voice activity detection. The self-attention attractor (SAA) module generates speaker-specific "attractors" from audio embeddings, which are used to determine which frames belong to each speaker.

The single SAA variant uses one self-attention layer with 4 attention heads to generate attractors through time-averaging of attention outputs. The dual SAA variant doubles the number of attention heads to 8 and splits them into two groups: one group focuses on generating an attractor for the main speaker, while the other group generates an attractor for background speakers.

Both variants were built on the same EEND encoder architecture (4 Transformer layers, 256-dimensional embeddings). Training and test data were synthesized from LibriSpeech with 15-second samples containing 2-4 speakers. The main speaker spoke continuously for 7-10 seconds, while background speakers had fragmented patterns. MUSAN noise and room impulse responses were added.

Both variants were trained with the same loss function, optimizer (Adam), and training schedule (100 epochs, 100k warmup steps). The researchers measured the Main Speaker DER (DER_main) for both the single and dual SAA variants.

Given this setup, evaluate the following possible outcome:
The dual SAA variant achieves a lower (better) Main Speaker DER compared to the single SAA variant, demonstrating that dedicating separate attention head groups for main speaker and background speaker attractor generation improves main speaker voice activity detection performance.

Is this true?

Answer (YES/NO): YES